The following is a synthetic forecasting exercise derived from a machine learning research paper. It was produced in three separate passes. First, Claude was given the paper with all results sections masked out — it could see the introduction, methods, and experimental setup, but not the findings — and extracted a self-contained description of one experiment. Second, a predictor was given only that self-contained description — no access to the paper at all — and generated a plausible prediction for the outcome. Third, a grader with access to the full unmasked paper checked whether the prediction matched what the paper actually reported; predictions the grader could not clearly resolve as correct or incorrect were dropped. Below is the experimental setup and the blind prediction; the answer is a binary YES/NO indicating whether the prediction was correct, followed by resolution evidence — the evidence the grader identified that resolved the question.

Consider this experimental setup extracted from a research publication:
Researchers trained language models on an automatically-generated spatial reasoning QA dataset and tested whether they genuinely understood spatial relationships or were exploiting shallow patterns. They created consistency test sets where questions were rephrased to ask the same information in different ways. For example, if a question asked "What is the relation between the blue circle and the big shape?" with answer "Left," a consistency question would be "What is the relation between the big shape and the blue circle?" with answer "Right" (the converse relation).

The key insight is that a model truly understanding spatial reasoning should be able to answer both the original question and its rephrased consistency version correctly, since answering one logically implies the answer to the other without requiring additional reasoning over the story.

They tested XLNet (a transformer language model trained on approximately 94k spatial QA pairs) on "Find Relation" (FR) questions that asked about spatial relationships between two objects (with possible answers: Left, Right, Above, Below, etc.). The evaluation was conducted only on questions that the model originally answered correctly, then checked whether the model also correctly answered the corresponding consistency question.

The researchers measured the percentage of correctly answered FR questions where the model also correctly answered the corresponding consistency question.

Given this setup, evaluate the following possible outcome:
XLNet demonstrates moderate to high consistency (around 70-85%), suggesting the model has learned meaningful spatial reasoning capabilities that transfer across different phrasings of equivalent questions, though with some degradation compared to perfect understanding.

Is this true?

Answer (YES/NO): NO